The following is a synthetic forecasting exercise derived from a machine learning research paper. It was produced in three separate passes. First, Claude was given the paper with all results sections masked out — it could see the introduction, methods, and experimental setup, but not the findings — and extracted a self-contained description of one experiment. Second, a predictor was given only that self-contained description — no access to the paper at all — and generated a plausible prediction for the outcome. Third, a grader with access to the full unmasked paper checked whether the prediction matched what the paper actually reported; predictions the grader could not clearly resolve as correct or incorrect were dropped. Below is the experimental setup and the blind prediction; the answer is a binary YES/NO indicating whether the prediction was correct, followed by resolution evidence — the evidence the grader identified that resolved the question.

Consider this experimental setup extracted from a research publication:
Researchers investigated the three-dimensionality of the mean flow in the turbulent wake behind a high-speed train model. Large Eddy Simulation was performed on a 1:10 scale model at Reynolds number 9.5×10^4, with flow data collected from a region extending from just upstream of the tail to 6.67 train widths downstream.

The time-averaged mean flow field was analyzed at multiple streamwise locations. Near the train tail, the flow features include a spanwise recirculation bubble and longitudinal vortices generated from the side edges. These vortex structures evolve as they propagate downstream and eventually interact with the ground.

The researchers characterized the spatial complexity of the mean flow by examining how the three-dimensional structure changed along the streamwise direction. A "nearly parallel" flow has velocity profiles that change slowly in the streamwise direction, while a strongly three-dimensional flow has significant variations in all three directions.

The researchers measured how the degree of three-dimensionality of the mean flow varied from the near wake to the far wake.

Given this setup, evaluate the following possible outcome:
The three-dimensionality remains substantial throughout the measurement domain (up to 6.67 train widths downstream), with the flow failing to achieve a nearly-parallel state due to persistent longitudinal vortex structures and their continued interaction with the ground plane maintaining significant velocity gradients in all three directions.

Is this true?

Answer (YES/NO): NO